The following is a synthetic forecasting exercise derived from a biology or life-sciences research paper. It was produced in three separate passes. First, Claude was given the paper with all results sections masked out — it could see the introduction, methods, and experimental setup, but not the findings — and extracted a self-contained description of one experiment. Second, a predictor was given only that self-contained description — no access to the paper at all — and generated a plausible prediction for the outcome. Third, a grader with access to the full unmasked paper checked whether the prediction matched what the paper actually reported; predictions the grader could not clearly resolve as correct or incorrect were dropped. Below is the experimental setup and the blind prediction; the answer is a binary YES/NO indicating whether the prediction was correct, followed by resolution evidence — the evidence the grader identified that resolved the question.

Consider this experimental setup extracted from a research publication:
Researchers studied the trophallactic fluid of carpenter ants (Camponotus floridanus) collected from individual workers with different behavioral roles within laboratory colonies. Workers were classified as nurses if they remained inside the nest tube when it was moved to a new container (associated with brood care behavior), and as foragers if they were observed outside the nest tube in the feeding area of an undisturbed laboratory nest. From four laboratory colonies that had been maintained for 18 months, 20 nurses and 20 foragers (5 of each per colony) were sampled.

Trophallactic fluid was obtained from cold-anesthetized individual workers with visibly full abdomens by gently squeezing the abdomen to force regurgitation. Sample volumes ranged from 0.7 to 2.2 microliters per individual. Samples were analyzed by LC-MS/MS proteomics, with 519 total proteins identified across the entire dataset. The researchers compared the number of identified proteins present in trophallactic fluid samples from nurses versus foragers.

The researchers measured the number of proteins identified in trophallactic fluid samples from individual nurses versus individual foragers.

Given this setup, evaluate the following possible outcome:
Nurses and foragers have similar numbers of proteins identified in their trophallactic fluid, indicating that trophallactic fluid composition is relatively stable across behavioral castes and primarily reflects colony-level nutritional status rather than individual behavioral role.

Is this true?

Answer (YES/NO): NO